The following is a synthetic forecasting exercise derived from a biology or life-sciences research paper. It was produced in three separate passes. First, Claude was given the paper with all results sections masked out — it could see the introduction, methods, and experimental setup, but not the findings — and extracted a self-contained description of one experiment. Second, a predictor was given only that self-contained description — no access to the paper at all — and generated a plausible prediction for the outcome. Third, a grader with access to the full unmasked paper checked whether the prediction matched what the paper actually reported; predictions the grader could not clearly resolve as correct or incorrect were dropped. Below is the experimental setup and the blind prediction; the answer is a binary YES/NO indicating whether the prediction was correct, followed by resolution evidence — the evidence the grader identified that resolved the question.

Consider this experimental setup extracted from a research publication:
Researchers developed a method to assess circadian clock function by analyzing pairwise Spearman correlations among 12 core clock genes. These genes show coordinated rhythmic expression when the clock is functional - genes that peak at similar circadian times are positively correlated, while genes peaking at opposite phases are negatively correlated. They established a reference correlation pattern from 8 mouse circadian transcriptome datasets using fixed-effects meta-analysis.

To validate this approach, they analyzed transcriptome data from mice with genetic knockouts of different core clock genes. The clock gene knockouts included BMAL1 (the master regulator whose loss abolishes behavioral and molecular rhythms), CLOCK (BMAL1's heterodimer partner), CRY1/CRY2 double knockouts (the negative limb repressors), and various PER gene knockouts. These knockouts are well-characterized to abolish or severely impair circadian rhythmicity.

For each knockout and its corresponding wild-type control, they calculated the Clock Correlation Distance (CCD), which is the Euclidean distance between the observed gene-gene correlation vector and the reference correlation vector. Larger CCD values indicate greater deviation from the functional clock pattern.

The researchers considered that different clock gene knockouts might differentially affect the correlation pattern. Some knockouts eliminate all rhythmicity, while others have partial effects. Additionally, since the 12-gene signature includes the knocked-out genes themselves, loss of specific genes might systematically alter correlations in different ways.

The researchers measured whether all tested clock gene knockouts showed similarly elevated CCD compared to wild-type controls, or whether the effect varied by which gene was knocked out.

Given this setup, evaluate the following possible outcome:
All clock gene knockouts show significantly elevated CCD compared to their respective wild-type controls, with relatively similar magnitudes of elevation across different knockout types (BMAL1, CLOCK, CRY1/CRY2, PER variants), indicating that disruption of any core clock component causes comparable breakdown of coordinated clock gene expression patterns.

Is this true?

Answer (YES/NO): NO